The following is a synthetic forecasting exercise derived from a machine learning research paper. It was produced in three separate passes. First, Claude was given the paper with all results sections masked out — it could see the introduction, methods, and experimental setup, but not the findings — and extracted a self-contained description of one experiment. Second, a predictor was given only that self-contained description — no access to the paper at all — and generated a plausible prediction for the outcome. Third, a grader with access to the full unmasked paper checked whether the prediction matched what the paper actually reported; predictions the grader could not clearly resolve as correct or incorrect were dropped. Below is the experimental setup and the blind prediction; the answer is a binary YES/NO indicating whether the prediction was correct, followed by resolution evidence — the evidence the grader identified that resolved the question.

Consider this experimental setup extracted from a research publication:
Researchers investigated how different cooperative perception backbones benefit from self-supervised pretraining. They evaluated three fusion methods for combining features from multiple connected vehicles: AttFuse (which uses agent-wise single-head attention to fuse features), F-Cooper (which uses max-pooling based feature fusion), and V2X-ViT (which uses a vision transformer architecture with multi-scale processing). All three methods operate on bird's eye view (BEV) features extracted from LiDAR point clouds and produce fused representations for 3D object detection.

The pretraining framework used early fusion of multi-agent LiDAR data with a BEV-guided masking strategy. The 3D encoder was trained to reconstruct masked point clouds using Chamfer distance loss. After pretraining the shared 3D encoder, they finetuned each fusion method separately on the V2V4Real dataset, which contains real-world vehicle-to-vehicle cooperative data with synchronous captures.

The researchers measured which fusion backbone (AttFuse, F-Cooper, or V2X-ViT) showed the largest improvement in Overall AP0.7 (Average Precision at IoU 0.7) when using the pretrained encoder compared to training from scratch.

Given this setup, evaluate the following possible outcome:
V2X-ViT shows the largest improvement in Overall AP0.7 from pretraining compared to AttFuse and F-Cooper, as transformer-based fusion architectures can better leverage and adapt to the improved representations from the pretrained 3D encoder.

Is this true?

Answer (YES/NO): NO